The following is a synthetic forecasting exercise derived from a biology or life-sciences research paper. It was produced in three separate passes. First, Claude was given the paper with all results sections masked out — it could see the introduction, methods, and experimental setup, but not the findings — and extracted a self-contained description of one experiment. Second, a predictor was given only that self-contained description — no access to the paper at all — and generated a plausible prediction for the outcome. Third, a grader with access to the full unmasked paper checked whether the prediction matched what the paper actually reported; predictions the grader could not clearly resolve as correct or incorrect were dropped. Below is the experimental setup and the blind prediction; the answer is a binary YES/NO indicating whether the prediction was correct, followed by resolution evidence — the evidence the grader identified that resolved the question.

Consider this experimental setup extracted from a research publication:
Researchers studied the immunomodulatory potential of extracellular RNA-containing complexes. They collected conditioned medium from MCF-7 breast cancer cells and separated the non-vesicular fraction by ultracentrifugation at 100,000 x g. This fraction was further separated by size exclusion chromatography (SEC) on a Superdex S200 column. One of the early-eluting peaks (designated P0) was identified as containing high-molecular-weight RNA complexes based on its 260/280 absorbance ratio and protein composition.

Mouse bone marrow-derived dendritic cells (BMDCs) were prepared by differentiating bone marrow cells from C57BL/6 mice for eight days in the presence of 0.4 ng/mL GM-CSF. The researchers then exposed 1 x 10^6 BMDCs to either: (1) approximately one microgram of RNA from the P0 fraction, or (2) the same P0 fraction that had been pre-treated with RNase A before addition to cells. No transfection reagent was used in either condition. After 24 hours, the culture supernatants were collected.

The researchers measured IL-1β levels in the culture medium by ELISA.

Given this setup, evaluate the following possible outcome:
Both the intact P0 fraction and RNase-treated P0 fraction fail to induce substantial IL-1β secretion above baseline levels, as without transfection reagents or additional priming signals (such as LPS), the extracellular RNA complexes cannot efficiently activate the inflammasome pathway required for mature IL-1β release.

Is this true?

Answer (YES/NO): NO